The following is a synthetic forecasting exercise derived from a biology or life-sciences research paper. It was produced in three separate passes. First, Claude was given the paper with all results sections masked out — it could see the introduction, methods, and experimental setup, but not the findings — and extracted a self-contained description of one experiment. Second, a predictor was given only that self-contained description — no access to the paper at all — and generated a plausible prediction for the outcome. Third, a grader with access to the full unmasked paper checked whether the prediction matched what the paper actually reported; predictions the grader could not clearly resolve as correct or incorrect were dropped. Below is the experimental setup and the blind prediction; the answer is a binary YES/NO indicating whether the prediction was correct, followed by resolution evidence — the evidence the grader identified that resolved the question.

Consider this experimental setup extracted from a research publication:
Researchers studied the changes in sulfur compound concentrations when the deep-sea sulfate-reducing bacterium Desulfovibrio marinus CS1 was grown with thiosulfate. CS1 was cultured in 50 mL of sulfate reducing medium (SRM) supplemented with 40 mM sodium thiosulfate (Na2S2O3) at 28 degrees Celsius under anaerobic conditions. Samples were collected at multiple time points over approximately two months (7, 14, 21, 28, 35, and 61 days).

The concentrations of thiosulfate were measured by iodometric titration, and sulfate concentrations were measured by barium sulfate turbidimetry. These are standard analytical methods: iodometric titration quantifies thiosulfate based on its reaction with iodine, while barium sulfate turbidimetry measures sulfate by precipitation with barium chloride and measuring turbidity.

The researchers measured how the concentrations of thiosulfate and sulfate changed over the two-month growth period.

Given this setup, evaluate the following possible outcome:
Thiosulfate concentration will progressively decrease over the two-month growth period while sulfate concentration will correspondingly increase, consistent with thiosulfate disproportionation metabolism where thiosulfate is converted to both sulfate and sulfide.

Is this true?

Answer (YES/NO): NO